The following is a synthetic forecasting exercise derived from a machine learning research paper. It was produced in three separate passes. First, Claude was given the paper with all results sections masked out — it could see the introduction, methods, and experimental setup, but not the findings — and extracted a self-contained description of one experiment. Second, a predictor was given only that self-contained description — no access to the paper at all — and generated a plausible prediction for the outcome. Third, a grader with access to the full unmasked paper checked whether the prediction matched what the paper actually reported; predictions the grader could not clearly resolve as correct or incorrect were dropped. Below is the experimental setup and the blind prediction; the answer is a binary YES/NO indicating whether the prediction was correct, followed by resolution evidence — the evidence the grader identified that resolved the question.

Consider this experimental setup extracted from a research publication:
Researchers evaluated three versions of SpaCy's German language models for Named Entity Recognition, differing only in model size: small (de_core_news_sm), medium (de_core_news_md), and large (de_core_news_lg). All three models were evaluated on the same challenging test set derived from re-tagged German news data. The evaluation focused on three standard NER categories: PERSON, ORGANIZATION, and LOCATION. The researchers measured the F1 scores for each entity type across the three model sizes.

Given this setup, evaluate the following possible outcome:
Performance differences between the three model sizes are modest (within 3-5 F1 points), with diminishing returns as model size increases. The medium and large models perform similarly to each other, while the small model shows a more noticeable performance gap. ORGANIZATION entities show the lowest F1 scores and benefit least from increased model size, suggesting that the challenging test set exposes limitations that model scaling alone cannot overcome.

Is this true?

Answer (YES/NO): NO